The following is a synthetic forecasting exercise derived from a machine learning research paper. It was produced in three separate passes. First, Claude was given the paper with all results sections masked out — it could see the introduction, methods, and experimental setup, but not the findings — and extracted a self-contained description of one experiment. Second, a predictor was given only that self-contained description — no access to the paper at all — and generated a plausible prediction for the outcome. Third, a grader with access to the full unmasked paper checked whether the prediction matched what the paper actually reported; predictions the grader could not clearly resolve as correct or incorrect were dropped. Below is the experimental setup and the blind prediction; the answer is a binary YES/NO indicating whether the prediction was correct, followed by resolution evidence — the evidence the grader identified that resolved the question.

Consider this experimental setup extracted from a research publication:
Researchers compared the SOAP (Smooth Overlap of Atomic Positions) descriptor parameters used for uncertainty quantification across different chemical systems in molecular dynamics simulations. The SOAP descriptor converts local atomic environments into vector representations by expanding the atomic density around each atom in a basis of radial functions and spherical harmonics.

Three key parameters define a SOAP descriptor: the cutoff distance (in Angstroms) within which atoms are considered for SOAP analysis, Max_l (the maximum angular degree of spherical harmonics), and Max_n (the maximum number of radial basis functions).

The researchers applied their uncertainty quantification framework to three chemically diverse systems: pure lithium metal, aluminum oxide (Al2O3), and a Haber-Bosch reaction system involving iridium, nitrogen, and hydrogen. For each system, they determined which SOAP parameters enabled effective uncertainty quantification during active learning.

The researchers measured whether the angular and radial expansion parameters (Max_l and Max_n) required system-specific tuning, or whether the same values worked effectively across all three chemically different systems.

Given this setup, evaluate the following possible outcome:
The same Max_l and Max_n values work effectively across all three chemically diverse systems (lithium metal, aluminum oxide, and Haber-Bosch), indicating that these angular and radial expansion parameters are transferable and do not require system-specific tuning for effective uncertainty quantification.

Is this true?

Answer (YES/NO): YES